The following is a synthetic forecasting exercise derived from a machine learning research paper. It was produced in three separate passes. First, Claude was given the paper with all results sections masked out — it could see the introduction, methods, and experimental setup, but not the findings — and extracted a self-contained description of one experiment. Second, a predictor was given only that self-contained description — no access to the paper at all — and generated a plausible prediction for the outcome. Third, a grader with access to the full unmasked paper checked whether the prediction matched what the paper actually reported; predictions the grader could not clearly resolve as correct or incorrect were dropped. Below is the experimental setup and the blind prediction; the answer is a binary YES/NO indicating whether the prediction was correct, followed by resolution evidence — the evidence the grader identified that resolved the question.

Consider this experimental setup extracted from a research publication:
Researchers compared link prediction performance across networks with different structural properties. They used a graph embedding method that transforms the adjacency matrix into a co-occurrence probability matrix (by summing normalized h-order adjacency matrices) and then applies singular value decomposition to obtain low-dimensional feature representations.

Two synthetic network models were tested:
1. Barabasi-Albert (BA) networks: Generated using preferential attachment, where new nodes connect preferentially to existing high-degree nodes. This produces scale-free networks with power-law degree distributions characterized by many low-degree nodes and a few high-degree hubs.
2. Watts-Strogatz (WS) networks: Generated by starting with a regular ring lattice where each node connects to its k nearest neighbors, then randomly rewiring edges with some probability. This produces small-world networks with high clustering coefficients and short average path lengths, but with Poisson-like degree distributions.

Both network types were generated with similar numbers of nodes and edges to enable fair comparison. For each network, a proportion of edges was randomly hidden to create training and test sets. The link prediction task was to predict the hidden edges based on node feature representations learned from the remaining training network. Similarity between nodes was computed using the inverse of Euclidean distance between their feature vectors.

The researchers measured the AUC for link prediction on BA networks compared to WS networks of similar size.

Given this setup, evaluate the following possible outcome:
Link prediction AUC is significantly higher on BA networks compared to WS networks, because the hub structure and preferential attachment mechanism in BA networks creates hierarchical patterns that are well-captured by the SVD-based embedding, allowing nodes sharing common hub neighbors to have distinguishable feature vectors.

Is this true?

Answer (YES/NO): NO